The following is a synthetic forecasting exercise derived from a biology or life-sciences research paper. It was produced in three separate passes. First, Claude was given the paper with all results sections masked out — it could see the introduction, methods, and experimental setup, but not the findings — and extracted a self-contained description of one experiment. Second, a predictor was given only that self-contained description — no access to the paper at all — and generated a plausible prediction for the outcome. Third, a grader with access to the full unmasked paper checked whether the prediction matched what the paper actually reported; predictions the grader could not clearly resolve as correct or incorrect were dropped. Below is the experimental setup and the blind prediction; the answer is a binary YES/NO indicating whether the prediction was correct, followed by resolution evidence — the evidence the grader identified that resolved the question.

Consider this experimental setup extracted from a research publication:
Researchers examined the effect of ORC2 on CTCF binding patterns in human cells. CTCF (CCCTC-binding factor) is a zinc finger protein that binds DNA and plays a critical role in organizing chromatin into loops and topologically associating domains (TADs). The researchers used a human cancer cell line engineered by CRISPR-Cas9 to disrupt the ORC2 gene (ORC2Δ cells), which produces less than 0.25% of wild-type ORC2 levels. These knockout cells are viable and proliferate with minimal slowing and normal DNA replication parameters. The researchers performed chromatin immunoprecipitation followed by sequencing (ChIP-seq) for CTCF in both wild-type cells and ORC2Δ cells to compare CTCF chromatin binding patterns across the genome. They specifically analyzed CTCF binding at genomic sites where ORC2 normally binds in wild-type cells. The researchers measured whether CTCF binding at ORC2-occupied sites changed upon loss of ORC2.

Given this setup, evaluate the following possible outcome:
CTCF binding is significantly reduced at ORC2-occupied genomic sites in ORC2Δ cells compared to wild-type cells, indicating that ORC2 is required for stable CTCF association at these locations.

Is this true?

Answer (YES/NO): NO